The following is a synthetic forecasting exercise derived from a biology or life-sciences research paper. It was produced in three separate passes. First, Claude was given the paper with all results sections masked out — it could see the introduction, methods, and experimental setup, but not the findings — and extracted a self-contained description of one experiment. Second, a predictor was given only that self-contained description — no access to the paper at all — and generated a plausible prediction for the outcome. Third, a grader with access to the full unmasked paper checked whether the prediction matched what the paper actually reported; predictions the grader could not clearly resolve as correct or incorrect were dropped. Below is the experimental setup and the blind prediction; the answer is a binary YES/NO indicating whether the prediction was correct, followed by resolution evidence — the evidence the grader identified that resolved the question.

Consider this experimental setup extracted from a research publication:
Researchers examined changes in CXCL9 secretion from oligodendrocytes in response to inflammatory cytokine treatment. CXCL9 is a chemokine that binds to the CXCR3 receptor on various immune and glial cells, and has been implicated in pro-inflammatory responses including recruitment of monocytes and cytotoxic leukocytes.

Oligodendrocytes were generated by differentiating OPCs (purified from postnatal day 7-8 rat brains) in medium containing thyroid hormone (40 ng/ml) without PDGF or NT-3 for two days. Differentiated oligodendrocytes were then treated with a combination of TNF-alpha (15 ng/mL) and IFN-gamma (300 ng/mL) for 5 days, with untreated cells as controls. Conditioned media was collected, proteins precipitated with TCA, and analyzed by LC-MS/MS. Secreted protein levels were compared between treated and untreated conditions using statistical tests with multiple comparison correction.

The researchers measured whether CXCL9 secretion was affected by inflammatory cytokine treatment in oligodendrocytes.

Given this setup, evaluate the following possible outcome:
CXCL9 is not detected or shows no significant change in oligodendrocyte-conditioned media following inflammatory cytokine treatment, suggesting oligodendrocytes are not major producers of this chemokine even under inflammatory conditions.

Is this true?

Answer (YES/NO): NO